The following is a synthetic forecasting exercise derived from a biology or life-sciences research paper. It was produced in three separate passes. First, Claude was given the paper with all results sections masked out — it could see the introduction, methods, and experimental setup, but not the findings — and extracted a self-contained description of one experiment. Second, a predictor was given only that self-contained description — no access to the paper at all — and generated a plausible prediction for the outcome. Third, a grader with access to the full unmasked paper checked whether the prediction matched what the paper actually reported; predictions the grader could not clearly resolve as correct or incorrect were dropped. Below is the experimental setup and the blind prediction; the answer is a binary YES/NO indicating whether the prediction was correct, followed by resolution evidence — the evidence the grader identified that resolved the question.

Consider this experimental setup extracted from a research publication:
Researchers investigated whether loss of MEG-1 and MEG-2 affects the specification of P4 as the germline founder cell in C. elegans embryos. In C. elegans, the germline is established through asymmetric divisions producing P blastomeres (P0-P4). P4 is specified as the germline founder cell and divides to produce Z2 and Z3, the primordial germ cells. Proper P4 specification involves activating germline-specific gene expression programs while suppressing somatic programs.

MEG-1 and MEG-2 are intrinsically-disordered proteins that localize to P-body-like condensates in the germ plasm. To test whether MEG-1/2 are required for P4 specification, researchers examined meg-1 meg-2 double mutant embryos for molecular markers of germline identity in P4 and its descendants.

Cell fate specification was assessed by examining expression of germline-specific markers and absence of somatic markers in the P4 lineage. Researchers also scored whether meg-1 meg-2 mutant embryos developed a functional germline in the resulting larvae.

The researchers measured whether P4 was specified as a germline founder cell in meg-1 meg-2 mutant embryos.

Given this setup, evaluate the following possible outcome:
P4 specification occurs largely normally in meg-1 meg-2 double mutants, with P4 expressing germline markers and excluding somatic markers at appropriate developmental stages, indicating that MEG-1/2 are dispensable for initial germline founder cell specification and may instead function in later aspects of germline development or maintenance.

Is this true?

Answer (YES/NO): NO